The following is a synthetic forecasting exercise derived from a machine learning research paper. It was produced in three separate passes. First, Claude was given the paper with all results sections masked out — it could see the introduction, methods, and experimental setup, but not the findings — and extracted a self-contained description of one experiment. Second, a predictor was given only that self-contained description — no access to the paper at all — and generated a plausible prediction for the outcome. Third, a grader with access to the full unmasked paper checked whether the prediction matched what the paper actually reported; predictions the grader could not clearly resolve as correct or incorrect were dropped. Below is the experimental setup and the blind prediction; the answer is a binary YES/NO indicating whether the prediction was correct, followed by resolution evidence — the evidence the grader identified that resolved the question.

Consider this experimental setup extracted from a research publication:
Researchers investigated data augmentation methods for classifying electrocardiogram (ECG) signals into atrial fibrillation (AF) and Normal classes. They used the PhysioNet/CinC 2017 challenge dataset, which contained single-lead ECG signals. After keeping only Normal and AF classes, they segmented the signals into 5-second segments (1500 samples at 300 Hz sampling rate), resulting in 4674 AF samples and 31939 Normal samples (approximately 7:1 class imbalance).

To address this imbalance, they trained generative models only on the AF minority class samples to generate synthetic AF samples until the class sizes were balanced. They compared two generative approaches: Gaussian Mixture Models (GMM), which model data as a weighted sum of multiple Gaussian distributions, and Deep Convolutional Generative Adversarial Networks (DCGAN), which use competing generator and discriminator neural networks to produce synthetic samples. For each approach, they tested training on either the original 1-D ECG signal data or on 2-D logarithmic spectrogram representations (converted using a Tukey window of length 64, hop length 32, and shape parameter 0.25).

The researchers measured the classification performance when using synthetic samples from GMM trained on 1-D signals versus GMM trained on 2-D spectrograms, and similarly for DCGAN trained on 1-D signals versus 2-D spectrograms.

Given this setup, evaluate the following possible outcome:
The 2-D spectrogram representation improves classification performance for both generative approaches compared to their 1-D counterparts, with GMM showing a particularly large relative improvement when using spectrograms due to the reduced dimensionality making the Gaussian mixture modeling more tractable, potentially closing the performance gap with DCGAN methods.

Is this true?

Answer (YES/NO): NO